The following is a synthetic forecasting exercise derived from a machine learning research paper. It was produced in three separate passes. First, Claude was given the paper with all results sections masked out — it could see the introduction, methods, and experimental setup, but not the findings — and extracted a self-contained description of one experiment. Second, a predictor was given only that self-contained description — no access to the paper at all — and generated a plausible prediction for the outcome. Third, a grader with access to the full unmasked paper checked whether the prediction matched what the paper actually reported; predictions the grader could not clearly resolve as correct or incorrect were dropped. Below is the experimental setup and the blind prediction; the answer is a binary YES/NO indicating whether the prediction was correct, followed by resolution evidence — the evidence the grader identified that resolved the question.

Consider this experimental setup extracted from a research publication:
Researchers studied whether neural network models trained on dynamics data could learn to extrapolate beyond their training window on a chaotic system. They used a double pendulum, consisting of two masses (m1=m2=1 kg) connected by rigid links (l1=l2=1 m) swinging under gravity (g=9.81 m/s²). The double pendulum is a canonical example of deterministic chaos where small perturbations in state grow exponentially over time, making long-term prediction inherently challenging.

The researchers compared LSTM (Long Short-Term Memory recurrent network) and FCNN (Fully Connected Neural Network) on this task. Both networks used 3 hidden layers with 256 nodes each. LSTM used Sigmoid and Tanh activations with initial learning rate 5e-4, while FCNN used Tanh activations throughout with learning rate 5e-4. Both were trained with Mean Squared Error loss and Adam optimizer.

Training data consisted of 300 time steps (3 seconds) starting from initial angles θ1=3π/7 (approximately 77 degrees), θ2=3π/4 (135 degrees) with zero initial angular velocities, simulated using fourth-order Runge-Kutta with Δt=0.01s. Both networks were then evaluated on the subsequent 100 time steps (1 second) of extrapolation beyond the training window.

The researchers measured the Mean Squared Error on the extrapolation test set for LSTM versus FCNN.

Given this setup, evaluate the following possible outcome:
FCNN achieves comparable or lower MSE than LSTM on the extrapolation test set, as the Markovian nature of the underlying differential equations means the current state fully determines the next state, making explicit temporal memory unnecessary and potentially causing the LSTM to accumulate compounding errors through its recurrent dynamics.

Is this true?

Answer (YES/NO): NO